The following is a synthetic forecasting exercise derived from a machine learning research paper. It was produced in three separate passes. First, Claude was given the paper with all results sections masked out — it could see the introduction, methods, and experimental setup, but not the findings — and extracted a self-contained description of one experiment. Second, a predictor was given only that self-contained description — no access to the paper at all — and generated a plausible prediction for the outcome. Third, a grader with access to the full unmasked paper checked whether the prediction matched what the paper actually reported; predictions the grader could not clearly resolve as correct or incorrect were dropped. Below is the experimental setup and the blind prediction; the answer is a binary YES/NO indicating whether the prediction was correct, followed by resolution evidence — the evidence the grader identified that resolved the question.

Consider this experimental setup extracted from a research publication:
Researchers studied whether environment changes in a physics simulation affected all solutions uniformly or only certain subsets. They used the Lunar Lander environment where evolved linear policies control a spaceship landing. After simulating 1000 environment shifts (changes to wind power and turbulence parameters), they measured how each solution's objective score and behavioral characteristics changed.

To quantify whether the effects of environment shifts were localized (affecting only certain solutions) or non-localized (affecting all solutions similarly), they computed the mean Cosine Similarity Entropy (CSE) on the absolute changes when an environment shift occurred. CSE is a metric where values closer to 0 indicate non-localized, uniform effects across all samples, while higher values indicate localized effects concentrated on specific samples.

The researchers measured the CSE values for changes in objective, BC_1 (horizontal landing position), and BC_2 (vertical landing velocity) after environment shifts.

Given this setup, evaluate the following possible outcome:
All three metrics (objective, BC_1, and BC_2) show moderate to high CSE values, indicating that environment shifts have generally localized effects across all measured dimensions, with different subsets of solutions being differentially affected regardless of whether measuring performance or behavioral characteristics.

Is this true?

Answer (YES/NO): NO